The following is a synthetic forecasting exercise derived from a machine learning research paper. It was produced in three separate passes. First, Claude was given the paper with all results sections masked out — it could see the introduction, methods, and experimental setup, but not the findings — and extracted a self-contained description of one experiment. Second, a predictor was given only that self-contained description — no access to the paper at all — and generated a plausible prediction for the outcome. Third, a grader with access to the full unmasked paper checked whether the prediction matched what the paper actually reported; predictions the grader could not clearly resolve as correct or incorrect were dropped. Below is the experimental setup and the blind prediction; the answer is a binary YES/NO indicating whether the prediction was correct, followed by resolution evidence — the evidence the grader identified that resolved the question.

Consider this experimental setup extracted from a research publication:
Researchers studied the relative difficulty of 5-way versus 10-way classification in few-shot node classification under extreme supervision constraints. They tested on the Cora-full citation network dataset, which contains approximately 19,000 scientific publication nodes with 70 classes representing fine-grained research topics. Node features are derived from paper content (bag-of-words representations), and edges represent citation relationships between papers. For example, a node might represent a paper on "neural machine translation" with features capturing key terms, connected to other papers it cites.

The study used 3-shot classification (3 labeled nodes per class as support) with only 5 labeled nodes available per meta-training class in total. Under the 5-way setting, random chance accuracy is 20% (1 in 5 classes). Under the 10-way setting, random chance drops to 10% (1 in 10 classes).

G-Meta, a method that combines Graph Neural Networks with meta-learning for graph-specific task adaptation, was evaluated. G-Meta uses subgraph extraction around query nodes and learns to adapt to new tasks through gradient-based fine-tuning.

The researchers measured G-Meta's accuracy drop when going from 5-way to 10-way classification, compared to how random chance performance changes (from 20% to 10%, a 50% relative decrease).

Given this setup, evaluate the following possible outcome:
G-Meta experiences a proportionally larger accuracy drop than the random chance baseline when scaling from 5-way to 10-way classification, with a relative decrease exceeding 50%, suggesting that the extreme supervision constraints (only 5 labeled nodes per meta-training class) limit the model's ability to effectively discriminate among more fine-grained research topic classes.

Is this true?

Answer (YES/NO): NO